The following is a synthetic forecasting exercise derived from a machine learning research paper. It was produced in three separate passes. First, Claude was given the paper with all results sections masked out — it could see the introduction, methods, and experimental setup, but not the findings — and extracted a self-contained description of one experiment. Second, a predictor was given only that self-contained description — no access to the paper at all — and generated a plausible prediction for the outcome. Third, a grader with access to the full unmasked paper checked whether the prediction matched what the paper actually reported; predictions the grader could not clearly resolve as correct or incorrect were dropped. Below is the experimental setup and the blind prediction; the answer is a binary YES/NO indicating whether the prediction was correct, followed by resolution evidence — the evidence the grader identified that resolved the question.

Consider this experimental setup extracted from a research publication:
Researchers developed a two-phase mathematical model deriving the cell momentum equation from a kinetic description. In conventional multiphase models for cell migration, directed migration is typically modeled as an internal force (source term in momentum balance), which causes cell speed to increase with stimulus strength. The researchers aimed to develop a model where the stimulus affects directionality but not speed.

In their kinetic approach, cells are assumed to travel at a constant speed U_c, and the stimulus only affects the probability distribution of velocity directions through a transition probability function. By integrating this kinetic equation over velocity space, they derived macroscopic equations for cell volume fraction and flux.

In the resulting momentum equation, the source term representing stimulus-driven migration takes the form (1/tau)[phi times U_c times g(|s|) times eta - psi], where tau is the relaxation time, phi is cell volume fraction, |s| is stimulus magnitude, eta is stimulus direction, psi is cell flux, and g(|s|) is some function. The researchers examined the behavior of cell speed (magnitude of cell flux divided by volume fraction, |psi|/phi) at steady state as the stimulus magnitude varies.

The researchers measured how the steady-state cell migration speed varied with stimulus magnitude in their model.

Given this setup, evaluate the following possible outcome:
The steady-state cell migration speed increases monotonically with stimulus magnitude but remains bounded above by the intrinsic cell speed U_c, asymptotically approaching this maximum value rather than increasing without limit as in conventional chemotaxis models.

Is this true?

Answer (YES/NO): YES